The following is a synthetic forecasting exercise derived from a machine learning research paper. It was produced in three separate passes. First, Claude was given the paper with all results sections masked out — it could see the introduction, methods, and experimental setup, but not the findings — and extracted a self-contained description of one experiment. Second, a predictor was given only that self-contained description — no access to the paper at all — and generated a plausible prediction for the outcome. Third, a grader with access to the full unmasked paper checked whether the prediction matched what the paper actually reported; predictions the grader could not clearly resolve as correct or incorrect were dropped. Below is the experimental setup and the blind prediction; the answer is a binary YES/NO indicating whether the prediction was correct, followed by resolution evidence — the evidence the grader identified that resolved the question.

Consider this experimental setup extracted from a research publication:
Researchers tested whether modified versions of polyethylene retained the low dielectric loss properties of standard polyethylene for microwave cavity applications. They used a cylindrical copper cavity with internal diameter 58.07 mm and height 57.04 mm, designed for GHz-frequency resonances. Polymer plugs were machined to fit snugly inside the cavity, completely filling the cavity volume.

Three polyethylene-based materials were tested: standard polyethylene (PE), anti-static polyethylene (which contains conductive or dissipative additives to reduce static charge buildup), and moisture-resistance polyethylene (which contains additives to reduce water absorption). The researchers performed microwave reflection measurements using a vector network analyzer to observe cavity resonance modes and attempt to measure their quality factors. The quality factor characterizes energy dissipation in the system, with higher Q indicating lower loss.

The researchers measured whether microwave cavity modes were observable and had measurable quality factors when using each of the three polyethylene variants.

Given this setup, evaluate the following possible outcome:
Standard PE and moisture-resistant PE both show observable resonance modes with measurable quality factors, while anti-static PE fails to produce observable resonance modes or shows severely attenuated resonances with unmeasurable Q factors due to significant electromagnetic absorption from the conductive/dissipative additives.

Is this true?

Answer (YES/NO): NO